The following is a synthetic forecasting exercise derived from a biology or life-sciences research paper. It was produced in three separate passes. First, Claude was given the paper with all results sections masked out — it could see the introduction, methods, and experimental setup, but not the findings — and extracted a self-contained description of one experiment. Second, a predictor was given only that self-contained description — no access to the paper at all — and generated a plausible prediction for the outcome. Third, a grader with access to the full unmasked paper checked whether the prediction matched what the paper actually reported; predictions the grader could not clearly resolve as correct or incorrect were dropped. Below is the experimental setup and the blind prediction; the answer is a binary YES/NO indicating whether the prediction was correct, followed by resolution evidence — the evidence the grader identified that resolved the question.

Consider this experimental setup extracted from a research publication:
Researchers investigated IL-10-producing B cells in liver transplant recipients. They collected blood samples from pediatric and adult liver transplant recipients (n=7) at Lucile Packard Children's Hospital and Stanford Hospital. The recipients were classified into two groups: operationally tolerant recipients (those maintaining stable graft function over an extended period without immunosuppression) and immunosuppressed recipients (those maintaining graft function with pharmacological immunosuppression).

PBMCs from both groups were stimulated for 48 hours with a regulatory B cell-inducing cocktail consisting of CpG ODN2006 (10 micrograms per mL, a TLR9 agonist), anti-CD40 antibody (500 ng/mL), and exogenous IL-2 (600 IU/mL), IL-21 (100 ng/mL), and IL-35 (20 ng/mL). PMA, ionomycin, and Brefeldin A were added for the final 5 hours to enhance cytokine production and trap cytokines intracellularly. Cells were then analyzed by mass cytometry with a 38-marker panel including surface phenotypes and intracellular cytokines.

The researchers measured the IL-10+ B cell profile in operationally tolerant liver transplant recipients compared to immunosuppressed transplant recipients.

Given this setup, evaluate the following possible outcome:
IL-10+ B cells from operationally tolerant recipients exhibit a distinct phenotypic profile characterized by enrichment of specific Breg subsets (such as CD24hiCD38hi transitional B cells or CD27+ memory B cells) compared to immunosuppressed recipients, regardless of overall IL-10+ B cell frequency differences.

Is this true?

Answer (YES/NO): NO